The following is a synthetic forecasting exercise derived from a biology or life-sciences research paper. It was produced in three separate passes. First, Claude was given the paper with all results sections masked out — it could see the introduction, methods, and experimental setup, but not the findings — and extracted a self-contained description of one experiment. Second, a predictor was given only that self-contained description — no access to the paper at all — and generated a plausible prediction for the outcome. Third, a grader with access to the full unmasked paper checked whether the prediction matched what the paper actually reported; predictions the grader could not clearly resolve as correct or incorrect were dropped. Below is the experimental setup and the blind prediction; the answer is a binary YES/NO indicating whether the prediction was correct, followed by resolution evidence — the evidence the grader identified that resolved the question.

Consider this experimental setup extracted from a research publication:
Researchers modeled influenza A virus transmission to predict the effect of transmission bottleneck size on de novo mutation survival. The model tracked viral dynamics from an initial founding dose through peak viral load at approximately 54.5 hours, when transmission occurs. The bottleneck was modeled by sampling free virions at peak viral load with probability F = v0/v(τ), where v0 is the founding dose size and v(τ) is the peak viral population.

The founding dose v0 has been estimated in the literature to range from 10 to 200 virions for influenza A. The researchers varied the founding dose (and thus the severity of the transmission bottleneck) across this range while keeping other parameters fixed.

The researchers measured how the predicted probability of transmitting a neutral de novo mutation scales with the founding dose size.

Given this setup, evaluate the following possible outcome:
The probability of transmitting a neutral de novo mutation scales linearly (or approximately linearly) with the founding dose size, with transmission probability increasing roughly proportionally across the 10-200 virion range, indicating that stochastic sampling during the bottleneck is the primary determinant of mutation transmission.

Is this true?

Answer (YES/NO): YES